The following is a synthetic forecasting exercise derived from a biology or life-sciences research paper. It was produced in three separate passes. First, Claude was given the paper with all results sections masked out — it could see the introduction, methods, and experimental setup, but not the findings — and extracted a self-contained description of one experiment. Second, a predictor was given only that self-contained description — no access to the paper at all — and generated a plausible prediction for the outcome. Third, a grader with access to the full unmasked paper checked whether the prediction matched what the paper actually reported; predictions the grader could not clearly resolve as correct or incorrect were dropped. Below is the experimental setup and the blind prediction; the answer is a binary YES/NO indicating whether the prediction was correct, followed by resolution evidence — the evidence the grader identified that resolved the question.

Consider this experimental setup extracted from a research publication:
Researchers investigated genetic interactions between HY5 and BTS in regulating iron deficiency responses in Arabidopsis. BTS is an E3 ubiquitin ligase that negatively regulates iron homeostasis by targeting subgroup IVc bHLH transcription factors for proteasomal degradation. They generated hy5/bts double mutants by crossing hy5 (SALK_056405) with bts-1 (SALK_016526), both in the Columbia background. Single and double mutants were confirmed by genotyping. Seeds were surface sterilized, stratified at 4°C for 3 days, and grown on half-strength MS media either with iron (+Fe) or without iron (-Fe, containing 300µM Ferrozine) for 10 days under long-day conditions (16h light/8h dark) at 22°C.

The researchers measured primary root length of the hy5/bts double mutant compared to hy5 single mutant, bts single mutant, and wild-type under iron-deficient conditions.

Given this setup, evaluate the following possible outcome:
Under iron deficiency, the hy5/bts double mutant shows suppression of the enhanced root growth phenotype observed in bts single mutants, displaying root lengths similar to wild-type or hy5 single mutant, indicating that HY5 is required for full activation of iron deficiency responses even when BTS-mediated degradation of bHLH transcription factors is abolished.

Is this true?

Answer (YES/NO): NO